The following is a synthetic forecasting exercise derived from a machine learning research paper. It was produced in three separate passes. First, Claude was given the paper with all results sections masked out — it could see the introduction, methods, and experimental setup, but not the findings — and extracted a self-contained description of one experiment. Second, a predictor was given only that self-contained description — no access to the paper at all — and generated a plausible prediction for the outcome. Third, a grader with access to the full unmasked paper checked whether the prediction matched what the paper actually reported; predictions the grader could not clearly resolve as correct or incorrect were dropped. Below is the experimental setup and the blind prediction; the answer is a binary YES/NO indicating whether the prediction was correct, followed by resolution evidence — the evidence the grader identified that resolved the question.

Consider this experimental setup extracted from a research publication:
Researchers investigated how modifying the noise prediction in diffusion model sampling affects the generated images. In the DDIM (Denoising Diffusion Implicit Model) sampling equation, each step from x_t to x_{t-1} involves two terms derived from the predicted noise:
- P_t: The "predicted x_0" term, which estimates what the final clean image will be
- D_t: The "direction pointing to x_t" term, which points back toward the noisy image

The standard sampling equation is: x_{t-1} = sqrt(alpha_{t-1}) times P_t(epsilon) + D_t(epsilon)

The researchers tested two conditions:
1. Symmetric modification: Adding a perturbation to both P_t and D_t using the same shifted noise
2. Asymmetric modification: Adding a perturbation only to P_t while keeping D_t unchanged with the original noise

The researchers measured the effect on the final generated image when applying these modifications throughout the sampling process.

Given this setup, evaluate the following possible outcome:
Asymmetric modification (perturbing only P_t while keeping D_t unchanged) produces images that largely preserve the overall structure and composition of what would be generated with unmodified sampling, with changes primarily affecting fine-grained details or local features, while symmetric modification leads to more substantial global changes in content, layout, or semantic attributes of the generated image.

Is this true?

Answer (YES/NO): NO